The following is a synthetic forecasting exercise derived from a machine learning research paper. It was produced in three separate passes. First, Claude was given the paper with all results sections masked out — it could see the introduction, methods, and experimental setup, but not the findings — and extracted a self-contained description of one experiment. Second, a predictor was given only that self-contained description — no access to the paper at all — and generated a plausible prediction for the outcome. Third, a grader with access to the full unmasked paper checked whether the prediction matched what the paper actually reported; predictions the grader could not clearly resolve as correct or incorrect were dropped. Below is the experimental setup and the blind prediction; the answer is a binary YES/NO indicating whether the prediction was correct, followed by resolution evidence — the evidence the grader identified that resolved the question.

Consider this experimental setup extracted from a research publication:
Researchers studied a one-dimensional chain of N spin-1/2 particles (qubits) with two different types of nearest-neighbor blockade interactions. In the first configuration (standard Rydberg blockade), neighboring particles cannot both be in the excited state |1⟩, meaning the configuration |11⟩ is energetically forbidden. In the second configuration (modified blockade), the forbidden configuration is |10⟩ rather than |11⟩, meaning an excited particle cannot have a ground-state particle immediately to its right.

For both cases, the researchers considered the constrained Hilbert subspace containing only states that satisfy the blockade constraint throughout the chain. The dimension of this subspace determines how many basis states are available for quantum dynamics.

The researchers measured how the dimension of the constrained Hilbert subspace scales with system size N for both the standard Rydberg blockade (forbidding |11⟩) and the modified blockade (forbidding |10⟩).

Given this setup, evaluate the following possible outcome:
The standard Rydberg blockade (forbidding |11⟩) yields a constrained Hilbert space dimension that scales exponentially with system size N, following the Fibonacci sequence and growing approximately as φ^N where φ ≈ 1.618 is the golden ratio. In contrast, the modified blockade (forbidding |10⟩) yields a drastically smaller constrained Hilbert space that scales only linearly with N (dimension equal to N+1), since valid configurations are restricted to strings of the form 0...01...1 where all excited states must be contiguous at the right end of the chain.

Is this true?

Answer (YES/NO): YES